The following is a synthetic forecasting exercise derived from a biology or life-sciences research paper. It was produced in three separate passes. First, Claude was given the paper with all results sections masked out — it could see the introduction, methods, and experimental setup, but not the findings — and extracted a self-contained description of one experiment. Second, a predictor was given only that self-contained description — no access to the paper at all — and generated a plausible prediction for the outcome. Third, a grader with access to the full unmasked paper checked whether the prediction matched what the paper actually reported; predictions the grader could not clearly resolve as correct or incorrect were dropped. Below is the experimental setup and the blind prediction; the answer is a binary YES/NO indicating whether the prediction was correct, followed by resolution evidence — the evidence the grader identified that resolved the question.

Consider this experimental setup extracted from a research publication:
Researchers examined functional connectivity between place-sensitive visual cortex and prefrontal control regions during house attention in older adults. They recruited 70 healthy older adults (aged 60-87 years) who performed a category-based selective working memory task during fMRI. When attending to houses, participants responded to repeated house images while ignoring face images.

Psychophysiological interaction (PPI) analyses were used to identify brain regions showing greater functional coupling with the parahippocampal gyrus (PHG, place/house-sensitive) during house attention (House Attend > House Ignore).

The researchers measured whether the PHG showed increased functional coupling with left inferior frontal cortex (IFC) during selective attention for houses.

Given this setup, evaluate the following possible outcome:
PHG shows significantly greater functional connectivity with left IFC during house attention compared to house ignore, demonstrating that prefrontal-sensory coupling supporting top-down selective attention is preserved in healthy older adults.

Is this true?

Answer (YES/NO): YES